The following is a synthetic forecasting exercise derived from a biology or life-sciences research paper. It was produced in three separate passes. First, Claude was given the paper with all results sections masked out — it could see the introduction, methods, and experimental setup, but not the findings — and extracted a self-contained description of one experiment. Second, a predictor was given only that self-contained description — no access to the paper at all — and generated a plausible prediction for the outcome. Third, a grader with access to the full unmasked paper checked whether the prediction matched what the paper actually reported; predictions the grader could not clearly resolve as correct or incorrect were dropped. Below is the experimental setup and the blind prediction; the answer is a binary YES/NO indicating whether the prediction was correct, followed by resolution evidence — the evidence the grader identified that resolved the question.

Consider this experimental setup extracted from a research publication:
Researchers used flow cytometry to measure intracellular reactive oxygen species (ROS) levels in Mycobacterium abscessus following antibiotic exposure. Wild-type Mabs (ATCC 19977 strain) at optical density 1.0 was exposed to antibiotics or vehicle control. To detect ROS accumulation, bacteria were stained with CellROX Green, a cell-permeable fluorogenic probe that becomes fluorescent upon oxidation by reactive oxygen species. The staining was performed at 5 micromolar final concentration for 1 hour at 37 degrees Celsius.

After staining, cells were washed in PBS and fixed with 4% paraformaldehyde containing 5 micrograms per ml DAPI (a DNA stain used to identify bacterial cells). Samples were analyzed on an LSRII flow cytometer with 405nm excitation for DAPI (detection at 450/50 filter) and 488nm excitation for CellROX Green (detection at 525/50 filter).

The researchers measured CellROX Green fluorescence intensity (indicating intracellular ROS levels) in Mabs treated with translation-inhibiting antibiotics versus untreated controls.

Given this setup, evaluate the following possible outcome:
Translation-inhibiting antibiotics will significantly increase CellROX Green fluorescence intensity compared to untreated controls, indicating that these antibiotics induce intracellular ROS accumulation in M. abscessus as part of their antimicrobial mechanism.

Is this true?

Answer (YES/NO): YES